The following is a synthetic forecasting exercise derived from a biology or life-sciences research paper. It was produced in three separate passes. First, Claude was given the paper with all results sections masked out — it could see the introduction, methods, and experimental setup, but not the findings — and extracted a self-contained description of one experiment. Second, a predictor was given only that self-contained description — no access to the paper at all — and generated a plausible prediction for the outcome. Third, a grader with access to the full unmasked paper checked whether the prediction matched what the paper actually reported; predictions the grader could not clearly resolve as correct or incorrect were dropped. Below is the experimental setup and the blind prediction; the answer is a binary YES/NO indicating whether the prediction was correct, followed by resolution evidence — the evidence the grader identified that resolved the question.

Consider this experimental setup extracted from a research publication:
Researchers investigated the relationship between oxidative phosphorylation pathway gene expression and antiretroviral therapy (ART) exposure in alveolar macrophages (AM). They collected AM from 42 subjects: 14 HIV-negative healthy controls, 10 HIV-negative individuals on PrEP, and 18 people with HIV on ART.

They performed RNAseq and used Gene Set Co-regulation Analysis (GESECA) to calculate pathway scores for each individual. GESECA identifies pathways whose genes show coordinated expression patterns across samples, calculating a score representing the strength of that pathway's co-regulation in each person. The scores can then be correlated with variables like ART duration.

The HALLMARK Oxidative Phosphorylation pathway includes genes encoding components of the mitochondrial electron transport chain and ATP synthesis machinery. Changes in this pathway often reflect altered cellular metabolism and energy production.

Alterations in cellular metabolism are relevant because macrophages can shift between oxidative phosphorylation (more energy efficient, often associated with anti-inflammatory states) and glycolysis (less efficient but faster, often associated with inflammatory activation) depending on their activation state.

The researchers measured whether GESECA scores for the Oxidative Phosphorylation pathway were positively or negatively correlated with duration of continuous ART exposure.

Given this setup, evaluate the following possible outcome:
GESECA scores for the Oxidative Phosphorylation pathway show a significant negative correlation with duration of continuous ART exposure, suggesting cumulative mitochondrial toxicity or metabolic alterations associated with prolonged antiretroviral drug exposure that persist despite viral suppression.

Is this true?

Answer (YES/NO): YES